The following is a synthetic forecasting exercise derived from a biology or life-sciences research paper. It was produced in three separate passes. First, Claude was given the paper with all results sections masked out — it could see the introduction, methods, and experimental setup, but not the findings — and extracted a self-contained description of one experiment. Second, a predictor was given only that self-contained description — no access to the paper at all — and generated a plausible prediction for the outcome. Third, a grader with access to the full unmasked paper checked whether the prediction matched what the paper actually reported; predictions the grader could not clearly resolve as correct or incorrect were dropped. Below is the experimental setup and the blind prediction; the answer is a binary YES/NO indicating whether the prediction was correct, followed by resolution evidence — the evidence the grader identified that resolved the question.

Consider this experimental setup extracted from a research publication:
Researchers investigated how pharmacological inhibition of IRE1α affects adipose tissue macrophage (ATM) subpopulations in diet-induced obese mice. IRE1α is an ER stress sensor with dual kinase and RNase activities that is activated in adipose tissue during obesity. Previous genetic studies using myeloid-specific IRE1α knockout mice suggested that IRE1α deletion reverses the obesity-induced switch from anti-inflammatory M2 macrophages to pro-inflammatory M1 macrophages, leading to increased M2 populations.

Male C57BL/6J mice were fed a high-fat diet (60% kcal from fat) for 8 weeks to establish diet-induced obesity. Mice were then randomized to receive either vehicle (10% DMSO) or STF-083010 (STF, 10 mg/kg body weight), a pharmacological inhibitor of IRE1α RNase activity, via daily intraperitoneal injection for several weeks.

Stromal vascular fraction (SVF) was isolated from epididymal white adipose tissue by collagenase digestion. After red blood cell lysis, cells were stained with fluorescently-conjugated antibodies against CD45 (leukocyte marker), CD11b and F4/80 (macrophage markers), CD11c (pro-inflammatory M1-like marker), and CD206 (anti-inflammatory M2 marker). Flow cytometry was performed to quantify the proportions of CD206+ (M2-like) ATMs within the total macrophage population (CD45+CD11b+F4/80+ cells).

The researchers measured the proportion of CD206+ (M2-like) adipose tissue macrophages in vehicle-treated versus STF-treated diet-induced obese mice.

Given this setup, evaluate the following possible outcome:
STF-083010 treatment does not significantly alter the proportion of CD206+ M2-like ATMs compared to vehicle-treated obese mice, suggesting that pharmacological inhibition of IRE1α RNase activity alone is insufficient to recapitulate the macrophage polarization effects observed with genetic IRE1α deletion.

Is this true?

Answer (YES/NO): NO